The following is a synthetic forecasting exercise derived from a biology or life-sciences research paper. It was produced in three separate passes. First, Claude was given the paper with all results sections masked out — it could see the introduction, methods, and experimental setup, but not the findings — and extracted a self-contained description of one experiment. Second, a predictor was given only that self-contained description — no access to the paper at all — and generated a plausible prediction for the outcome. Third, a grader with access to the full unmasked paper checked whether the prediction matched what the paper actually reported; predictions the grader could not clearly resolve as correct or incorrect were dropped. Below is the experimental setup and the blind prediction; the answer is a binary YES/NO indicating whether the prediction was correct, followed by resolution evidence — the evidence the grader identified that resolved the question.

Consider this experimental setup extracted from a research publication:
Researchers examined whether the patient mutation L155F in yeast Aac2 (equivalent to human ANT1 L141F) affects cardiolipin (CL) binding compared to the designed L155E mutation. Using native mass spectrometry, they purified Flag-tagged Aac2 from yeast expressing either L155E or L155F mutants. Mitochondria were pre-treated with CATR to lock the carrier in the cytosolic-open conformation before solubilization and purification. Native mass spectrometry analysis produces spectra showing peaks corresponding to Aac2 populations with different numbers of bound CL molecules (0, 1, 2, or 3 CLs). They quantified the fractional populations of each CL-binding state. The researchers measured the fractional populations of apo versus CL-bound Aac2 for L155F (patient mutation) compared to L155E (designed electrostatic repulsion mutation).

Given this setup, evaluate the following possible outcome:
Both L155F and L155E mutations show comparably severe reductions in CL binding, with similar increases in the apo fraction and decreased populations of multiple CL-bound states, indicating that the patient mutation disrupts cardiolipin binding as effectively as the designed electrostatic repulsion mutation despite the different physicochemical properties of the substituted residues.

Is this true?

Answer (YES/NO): NO